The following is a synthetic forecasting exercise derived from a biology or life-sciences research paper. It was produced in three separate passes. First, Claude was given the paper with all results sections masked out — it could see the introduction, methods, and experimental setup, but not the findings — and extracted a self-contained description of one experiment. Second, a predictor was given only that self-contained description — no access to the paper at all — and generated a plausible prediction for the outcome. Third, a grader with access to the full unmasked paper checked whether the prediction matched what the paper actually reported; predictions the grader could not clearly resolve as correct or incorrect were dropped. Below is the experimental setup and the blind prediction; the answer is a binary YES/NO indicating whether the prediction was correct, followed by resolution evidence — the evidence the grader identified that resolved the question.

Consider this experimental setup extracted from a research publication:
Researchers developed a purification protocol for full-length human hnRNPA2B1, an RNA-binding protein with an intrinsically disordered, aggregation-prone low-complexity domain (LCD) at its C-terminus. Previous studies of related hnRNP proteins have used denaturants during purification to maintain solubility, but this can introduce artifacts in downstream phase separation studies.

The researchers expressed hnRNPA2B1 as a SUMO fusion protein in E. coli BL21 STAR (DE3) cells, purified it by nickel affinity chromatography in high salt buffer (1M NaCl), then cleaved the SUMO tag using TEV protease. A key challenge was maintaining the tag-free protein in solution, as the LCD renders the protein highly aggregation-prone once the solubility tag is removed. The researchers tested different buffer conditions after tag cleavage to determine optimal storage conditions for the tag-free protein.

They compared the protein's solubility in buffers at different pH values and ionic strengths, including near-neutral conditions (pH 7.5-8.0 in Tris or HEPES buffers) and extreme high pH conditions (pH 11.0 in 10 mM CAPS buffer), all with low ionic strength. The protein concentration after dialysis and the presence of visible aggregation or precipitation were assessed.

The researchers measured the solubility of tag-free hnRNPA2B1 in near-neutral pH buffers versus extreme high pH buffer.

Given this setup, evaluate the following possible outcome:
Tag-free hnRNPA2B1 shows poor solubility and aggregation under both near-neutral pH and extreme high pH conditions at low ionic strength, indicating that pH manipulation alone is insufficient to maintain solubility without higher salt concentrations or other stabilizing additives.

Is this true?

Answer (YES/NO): NO